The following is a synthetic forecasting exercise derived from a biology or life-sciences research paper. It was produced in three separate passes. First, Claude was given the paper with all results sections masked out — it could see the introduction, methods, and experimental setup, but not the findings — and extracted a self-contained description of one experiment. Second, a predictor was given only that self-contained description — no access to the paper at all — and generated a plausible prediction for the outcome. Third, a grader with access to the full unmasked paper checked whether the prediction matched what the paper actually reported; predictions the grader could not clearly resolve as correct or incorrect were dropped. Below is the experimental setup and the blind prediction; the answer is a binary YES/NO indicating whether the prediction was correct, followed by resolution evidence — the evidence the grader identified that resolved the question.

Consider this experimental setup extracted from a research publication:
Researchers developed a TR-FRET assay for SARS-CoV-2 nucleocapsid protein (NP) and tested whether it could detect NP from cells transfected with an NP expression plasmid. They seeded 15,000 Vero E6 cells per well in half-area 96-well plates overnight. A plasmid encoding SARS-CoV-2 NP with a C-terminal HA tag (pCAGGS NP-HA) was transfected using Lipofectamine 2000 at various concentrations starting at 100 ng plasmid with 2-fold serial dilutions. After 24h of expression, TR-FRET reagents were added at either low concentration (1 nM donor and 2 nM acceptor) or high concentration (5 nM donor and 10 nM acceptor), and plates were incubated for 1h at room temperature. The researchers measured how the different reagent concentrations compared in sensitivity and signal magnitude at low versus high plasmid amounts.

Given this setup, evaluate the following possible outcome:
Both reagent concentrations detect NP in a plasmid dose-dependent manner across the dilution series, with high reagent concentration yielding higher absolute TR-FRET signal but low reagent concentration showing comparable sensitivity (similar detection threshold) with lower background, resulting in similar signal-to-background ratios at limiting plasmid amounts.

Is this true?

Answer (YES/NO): NO